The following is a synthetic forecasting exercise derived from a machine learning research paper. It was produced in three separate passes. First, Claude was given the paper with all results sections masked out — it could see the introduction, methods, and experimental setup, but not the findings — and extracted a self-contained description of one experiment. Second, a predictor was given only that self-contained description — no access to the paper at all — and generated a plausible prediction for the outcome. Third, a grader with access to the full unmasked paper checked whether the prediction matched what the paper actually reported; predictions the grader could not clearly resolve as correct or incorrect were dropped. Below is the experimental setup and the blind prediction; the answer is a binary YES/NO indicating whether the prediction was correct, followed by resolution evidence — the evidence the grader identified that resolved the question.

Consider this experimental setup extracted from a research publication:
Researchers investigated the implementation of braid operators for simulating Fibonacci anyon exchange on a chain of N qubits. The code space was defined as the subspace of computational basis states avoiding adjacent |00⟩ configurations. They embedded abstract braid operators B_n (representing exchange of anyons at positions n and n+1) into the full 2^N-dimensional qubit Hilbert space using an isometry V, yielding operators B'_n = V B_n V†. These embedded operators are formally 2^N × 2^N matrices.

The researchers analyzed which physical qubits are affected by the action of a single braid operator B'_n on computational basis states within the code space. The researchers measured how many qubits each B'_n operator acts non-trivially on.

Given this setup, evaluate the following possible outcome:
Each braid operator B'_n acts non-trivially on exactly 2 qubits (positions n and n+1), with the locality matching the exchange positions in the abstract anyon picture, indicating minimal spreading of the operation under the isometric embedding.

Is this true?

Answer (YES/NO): NO